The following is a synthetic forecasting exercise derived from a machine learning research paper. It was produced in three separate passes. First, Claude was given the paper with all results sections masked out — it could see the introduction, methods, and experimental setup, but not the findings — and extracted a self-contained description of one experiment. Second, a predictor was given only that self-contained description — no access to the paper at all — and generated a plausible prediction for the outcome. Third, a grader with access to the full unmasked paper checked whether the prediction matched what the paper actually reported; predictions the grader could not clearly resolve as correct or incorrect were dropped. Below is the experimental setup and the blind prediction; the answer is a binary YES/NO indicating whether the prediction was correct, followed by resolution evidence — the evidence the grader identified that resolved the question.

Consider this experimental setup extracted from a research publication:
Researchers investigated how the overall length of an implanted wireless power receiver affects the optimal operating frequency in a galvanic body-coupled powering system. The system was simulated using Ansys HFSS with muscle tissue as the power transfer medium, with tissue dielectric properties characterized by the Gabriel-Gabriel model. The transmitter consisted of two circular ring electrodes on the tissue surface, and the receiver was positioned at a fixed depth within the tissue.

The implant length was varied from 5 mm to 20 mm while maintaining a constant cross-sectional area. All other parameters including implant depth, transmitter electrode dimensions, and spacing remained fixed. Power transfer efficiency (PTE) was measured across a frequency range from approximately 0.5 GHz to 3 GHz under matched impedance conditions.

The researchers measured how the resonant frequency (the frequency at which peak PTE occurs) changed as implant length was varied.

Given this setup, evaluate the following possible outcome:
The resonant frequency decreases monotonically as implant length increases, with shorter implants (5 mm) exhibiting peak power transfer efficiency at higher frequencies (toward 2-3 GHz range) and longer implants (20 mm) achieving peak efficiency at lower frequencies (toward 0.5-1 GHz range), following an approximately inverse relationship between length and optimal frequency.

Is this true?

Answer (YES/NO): NO